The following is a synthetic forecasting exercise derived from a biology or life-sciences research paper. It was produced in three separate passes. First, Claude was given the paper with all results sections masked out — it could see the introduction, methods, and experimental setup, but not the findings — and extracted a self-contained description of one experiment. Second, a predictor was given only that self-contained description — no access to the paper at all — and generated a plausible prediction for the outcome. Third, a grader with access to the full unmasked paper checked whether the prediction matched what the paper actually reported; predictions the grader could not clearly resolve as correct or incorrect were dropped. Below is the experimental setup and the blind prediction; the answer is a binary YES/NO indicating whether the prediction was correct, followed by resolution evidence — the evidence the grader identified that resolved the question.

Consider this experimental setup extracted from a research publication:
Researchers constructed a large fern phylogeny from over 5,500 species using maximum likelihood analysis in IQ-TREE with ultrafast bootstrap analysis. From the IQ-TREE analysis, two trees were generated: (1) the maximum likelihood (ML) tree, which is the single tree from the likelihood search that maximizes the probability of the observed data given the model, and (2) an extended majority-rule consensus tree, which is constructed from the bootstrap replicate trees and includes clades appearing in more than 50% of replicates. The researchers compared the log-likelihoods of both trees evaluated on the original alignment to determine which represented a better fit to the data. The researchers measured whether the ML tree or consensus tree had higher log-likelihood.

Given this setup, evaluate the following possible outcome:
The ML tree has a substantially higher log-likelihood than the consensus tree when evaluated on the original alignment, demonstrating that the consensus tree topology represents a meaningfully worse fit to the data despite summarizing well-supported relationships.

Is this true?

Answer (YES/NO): NO